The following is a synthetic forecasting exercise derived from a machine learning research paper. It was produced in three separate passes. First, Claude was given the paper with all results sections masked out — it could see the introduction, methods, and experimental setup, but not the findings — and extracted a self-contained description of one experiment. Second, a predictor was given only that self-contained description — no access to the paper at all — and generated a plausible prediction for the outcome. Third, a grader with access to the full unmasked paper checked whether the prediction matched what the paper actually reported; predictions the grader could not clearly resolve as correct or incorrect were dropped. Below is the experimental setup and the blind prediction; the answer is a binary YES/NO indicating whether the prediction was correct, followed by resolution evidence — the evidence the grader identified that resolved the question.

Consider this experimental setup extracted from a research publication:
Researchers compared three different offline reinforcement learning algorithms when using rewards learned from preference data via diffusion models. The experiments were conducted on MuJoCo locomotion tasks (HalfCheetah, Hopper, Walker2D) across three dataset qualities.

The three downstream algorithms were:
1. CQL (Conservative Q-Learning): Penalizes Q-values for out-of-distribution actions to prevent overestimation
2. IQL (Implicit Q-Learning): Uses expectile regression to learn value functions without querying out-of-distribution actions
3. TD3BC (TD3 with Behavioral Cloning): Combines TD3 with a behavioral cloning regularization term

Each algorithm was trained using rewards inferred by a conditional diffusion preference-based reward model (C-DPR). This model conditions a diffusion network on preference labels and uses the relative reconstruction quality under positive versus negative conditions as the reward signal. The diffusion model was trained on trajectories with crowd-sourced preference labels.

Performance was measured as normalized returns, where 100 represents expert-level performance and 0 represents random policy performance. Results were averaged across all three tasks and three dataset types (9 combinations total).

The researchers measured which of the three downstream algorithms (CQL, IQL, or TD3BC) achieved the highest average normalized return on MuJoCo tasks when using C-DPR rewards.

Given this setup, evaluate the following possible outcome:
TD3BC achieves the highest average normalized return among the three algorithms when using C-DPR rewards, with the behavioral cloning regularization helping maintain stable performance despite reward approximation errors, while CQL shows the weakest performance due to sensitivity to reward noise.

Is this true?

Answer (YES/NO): YES